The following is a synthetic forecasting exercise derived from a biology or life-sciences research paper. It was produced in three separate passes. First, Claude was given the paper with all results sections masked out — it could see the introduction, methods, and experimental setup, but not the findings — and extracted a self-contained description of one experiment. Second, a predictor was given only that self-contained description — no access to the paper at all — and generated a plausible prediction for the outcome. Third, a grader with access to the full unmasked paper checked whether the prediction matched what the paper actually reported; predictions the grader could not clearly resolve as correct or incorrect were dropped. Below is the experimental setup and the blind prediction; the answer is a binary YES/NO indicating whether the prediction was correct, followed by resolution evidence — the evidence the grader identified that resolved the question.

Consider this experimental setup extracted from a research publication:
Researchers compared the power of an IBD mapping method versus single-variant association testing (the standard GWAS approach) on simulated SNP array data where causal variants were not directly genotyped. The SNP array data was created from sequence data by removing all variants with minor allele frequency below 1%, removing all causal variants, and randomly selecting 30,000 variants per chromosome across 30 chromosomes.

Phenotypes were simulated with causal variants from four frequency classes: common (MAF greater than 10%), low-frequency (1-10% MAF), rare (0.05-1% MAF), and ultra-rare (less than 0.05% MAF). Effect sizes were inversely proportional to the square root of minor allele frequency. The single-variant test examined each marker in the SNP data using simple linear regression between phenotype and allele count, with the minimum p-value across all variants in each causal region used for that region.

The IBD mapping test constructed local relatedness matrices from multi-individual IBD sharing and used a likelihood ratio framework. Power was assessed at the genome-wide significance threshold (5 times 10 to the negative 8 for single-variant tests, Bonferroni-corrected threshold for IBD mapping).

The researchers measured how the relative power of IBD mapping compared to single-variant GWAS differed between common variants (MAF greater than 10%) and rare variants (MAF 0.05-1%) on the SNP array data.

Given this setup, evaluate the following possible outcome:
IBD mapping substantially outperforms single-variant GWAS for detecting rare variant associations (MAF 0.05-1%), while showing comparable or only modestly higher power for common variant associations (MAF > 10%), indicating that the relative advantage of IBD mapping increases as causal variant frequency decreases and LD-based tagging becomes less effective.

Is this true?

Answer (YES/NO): NO